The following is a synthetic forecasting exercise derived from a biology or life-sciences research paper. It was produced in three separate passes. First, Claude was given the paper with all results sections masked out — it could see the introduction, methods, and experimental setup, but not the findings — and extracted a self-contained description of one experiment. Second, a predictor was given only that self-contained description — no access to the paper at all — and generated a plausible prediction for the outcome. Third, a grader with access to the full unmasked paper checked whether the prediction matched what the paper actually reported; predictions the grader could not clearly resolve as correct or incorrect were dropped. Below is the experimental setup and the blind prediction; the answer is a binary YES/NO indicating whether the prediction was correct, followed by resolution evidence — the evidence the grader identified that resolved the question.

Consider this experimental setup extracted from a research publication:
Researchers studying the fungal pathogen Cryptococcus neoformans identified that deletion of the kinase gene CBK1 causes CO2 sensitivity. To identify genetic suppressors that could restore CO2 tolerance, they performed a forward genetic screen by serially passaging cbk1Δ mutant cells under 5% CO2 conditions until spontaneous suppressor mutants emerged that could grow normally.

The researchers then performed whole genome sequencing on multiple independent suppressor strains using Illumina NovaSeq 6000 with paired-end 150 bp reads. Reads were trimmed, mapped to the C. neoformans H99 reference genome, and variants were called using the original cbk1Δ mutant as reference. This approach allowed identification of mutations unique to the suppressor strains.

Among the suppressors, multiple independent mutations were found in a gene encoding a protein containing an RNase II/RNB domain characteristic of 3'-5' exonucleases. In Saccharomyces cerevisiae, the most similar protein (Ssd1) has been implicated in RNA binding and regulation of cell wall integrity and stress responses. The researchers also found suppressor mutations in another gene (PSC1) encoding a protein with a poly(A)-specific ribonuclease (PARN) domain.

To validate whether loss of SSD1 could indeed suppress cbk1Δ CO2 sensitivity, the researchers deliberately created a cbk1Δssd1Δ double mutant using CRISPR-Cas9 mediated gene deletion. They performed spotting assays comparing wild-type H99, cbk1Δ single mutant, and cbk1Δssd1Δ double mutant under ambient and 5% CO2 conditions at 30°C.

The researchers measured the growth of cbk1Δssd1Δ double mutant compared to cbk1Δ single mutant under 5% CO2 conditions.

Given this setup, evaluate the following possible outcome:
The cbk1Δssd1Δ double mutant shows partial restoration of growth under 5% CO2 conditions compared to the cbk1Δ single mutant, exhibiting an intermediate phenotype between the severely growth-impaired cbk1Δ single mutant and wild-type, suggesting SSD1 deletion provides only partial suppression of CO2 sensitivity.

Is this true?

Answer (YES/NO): YES